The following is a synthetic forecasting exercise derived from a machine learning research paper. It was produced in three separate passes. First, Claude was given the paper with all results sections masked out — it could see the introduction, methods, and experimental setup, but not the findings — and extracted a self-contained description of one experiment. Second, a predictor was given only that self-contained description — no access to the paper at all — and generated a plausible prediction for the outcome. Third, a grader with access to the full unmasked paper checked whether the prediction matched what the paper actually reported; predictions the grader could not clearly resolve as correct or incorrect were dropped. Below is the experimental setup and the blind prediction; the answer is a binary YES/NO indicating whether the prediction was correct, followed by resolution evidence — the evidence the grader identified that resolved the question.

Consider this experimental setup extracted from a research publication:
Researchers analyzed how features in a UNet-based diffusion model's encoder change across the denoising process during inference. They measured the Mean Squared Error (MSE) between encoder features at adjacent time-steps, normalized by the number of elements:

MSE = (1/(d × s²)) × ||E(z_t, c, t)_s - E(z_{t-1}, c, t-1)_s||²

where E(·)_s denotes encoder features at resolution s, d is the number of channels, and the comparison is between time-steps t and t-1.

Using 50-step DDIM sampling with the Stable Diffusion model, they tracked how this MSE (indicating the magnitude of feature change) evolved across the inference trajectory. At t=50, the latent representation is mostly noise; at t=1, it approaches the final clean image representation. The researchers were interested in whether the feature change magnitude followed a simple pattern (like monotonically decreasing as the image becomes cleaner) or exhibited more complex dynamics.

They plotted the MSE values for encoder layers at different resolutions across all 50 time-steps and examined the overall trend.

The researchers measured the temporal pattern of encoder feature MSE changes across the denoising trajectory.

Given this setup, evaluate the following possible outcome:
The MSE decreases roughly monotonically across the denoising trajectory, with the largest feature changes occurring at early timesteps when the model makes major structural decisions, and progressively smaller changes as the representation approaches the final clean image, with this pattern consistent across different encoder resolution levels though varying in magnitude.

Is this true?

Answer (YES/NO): NO